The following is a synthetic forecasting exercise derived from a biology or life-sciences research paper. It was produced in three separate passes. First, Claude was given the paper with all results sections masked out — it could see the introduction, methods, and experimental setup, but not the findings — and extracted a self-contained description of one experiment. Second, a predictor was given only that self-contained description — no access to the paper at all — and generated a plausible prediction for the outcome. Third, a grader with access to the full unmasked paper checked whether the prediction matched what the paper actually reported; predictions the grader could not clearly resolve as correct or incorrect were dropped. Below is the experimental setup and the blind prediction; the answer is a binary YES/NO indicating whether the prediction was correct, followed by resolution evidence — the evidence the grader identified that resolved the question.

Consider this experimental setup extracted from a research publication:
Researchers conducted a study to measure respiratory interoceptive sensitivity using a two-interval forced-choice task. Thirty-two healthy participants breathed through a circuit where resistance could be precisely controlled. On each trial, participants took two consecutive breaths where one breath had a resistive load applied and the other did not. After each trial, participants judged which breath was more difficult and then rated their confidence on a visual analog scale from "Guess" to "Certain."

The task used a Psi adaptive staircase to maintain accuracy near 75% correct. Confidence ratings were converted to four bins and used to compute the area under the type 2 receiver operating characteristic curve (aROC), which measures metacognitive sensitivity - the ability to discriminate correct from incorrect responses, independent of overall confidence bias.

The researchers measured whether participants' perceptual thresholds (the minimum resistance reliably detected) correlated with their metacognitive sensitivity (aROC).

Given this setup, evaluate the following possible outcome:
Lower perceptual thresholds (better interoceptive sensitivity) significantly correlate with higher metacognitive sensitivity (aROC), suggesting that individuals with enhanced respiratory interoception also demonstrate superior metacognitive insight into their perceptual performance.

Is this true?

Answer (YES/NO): NO